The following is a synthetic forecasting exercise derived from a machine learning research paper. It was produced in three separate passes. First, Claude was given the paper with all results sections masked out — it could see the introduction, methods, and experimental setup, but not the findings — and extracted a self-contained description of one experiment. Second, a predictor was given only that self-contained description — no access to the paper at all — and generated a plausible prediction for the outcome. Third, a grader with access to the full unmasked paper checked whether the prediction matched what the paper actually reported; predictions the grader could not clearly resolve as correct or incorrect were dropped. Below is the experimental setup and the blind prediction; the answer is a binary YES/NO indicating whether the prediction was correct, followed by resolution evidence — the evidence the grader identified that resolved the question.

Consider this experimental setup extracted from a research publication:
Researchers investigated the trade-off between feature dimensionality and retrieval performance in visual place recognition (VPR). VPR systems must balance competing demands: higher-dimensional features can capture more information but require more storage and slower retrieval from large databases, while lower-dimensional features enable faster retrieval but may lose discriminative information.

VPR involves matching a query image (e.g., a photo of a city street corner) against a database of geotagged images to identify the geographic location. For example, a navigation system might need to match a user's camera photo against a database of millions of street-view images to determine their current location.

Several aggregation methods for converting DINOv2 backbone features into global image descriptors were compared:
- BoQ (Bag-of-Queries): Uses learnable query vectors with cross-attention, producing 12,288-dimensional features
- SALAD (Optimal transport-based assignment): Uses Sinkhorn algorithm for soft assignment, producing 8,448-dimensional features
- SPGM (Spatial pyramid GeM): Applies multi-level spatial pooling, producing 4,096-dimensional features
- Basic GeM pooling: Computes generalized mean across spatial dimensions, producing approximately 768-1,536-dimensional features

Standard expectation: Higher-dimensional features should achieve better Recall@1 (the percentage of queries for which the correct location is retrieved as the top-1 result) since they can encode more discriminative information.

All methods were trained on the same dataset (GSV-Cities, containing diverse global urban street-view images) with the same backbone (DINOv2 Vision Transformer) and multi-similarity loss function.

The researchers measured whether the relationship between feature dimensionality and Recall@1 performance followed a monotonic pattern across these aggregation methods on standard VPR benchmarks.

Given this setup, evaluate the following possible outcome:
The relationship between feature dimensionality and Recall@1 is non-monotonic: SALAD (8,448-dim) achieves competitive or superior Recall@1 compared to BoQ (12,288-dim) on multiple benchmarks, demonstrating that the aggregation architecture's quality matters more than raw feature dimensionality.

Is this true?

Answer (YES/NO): NO